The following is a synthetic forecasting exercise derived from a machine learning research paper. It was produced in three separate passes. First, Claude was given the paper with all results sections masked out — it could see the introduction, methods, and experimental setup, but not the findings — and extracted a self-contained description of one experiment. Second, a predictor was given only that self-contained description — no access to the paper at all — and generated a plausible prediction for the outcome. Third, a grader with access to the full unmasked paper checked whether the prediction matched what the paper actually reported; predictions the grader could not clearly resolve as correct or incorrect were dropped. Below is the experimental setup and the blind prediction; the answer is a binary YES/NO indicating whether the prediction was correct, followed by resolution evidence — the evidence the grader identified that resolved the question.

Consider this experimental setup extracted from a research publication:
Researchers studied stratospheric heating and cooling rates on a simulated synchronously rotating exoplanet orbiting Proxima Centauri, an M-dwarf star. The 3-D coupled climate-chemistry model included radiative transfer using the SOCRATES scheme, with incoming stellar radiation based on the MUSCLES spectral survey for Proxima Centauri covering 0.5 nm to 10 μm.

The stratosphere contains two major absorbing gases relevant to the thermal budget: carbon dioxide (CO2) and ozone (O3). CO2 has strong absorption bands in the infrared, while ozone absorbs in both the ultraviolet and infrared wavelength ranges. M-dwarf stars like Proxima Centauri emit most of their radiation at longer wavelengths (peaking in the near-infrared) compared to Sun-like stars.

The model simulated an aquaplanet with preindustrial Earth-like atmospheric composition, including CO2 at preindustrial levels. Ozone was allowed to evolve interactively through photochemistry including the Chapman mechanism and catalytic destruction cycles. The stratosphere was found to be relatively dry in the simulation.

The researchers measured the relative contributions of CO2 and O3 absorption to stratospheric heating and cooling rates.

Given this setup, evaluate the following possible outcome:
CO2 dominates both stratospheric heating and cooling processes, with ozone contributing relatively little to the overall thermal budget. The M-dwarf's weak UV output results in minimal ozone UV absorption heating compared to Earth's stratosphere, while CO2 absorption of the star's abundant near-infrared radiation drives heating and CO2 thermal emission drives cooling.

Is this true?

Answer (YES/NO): YES